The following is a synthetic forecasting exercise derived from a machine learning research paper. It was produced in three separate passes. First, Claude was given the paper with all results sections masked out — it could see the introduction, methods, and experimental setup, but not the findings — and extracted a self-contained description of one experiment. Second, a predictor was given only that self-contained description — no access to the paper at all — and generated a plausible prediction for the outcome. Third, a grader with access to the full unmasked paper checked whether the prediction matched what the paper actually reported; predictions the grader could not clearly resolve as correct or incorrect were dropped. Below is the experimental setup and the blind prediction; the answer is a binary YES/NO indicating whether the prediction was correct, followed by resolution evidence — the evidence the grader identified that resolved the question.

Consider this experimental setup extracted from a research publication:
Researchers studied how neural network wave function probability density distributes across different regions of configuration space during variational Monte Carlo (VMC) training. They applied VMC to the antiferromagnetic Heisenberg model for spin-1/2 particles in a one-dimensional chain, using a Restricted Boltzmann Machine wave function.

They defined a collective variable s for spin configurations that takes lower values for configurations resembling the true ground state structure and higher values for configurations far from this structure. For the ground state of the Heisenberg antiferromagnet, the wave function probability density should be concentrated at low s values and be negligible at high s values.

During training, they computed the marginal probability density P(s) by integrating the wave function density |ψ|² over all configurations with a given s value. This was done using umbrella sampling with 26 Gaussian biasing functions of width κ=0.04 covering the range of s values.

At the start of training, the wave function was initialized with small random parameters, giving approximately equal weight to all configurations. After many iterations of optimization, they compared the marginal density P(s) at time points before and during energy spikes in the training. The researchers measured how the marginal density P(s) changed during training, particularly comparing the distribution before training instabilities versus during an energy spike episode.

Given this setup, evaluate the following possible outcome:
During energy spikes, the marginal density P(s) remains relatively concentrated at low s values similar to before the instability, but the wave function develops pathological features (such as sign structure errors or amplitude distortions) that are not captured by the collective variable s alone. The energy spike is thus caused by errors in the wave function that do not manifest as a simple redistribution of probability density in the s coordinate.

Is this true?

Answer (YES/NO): NO